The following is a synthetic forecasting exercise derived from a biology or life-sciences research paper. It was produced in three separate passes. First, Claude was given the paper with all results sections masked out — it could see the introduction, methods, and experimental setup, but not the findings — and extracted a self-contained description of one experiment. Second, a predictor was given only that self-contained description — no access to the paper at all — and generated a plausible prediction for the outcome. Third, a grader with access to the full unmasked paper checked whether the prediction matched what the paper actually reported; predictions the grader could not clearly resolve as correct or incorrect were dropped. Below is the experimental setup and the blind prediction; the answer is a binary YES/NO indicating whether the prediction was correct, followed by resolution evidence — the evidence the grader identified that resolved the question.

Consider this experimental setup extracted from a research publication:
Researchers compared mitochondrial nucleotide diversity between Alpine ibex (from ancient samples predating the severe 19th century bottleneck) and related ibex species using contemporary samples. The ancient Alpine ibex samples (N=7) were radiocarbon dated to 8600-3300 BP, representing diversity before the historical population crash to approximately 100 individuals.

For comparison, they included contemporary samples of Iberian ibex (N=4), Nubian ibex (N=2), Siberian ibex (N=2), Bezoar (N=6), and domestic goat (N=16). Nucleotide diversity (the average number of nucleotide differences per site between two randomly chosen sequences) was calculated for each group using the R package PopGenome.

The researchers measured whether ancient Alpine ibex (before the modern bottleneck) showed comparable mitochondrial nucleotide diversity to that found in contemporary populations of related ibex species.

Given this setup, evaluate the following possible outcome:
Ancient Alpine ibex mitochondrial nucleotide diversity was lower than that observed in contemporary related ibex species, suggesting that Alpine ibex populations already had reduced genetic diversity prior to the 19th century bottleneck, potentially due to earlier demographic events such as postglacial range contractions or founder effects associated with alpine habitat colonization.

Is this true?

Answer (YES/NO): YES